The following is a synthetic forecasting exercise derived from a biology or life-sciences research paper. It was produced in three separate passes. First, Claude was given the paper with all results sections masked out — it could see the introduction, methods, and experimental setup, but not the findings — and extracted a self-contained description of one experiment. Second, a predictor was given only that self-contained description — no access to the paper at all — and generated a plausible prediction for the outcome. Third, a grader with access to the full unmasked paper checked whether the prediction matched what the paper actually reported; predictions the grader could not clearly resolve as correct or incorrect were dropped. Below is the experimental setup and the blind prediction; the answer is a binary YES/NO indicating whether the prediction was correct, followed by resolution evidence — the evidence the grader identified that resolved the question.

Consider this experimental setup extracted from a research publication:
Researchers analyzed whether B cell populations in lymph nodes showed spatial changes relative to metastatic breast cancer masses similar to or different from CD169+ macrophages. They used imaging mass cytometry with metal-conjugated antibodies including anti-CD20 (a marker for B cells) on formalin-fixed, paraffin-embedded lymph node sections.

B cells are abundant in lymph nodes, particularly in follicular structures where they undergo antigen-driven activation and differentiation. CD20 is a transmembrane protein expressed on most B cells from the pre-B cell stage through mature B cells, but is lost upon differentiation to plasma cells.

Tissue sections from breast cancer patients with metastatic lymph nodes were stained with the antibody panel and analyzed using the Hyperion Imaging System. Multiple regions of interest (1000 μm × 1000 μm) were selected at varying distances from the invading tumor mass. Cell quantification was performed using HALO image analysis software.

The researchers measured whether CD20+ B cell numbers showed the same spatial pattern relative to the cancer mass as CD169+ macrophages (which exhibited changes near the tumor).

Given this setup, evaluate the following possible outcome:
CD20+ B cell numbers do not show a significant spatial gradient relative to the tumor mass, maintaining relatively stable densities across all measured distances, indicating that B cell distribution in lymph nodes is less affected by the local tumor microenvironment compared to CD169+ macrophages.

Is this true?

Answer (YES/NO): YES